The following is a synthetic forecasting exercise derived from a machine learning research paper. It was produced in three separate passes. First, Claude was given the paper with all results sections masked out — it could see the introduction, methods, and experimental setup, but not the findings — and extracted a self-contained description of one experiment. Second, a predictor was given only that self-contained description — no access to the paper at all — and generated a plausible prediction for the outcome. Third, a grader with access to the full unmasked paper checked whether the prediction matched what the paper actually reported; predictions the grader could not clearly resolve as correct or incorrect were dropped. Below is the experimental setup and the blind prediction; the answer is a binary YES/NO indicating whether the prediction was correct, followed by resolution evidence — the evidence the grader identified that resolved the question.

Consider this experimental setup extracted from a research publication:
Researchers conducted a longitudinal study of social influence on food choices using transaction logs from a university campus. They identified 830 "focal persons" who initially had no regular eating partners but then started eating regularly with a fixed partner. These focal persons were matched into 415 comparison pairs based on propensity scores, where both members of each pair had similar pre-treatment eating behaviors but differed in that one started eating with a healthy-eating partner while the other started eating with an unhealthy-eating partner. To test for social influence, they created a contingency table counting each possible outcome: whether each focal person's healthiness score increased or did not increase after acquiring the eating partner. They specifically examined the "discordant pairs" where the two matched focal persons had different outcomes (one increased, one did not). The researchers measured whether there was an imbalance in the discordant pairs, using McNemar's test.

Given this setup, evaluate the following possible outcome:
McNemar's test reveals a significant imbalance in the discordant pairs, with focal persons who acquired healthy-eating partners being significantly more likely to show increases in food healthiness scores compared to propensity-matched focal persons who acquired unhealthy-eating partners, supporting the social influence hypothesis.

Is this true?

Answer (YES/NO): YES